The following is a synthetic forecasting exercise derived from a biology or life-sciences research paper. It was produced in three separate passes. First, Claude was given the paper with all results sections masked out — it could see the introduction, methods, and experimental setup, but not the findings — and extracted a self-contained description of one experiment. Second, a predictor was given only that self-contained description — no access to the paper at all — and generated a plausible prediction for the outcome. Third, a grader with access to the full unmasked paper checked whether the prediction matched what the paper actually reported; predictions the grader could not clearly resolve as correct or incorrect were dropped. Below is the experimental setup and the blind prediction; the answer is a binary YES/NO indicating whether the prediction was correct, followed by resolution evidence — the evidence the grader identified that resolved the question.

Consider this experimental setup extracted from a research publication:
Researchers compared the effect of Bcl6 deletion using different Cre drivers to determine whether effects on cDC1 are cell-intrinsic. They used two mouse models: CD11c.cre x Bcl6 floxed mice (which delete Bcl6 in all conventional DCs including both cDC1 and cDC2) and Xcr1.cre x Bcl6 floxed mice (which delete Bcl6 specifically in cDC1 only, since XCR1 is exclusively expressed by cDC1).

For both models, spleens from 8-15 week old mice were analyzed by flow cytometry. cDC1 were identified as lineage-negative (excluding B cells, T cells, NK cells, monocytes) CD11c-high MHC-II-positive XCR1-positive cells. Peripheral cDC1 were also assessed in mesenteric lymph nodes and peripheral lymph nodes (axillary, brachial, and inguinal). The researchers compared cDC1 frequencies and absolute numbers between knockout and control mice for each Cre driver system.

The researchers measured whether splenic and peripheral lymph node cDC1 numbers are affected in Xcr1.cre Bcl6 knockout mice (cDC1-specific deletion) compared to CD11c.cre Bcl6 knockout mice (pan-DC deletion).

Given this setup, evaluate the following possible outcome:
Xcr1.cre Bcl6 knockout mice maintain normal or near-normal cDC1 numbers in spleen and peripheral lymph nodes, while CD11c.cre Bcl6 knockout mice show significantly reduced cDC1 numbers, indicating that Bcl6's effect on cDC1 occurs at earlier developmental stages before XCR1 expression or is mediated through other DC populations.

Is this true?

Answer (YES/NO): NO